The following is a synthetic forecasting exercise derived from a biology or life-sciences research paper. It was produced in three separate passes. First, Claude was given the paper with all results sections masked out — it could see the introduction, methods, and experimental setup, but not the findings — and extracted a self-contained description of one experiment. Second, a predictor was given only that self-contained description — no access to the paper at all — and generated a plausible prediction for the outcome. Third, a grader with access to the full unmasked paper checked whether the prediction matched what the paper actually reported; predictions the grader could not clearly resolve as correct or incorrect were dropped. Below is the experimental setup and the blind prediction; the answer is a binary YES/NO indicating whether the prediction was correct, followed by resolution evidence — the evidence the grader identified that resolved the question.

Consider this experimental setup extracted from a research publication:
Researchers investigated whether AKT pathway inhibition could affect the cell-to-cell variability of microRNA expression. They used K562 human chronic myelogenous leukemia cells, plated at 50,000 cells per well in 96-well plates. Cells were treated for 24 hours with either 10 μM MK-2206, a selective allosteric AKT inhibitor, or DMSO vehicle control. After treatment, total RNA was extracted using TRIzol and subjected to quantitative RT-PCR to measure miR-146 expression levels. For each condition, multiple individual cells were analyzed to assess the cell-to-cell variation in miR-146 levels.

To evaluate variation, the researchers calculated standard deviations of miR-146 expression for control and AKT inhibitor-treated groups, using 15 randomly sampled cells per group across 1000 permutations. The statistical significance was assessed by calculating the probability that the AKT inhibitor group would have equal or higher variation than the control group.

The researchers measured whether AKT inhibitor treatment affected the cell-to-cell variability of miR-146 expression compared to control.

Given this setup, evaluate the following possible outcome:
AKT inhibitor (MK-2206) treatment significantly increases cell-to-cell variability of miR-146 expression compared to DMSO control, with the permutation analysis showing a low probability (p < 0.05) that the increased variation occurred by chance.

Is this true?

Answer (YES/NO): NO